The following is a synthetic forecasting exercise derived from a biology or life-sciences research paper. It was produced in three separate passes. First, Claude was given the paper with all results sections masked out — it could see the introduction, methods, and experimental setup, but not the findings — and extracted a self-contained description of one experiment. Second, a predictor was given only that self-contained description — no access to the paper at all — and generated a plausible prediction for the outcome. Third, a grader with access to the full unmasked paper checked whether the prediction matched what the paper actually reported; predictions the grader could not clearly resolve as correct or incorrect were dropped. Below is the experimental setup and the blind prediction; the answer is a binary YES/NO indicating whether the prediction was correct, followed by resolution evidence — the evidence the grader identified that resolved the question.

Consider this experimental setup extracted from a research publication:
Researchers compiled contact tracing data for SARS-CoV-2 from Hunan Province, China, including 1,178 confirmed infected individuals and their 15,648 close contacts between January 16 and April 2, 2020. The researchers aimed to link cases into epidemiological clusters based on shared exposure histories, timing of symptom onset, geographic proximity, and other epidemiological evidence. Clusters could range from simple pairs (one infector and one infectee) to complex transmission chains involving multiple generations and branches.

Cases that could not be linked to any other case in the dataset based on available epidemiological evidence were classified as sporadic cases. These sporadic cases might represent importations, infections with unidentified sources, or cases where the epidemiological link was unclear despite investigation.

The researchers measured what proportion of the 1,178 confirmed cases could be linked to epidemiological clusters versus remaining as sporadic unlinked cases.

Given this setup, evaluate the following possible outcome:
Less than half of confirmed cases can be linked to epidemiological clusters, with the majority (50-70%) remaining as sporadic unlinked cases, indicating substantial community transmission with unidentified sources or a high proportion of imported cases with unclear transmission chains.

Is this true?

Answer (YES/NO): NO